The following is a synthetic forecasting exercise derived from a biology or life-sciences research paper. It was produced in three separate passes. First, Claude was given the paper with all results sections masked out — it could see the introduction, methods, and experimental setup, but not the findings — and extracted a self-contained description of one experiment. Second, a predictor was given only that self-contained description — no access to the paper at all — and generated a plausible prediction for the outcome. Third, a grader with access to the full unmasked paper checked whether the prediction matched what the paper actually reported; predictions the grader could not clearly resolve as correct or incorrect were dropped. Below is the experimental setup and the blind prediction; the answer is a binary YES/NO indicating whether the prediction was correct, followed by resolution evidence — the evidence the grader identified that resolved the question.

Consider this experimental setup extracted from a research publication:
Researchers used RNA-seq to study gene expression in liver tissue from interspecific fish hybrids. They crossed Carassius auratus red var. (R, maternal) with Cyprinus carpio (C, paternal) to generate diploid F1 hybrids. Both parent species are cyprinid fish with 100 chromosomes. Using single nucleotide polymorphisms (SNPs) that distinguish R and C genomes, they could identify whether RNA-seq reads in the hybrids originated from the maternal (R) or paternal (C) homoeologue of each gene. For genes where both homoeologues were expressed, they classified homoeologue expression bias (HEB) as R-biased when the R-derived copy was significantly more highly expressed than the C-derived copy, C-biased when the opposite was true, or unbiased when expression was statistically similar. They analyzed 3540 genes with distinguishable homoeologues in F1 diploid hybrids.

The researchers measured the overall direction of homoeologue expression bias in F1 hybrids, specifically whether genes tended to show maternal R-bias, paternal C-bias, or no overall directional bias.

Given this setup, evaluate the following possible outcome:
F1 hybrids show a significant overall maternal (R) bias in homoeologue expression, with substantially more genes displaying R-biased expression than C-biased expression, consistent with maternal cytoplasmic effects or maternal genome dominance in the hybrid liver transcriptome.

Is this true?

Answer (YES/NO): YES